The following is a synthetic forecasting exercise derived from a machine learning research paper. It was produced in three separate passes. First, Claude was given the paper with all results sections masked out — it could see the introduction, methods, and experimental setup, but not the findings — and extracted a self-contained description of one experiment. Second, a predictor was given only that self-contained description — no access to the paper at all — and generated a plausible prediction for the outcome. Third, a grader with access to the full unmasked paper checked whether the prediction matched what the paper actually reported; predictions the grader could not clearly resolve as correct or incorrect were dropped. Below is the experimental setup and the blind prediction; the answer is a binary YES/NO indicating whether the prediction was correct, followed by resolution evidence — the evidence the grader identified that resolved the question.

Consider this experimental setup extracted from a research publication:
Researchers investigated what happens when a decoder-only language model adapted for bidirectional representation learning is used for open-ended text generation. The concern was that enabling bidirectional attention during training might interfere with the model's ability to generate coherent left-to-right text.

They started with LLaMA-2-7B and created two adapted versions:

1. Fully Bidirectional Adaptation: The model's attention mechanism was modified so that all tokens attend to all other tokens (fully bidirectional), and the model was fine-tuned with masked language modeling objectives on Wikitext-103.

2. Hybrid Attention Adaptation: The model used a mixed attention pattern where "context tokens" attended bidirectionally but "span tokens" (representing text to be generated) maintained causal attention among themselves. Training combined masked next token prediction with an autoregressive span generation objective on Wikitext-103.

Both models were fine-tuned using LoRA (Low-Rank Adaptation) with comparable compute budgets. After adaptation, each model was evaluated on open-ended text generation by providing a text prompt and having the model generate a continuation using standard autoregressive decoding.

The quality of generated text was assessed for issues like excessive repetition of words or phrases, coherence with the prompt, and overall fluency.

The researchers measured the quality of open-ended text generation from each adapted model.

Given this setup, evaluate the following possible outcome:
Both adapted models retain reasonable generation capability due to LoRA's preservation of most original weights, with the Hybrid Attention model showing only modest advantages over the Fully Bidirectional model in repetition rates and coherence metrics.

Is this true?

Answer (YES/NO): NO